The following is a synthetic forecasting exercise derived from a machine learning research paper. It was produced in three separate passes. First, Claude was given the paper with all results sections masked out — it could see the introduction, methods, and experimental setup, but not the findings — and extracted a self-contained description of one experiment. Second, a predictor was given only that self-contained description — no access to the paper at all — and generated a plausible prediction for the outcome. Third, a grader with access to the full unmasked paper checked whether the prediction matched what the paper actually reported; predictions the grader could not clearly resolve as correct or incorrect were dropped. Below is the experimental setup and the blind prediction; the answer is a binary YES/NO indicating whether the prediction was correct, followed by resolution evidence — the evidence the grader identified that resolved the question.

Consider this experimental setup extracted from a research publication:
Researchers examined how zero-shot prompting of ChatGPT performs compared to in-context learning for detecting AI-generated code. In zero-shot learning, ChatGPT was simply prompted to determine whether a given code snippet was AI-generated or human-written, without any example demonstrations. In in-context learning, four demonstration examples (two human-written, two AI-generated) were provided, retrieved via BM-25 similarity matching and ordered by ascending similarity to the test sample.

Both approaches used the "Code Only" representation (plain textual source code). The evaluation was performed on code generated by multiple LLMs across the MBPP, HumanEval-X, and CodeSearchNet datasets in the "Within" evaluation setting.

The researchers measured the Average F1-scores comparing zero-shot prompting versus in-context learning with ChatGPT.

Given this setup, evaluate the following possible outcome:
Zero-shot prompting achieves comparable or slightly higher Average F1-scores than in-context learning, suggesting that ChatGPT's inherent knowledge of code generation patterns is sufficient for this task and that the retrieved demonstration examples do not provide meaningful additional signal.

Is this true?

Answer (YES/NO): YES